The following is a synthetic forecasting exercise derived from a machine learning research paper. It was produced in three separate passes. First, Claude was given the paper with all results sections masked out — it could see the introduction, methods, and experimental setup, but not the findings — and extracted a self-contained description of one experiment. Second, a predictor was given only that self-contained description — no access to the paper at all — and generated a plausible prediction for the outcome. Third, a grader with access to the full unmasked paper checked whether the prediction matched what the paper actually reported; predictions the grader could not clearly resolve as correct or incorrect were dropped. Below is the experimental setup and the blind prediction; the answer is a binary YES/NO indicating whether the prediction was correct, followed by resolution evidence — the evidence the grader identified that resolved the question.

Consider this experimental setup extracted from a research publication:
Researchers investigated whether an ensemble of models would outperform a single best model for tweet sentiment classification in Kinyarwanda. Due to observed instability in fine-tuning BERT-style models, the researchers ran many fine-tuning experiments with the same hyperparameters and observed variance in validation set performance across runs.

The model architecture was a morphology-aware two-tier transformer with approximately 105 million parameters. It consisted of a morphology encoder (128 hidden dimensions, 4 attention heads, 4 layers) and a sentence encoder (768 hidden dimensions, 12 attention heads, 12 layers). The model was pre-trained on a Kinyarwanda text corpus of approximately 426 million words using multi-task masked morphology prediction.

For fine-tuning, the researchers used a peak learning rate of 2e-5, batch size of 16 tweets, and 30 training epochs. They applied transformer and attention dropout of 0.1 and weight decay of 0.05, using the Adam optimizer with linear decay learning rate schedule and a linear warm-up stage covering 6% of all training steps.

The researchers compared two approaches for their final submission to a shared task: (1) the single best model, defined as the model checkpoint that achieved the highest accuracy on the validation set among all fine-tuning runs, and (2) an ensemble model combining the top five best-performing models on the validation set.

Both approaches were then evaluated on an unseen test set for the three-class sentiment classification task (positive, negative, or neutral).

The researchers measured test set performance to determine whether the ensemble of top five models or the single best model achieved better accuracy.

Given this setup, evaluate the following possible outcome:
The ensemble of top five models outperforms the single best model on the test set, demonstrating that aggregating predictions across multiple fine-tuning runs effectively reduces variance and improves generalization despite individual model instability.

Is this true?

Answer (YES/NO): NO